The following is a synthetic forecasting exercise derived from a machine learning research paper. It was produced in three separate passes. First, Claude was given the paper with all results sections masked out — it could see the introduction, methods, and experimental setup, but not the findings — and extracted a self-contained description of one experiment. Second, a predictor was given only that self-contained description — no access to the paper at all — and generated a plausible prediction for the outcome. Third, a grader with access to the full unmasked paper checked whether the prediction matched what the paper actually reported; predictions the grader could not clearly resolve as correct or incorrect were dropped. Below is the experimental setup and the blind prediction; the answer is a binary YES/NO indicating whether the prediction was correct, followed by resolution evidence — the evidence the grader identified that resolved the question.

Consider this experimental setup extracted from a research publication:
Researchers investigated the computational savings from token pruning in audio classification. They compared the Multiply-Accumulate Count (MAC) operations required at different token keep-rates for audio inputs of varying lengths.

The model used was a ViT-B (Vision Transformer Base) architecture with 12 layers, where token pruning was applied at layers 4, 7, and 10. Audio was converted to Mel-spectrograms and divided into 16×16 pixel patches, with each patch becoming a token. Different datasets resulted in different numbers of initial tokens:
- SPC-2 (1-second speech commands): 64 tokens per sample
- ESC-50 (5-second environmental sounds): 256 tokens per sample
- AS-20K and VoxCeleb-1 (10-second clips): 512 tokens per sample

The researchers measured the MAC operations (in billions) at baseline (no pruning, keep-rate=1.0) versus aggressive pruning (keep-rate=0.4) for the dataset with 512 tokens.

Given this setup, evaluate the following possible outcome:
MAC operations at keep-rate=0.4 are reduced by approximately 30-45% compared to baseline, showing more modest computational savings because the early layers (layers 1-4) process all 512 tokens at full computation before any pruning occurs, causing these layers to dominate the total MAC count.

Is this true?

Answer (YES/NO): NO